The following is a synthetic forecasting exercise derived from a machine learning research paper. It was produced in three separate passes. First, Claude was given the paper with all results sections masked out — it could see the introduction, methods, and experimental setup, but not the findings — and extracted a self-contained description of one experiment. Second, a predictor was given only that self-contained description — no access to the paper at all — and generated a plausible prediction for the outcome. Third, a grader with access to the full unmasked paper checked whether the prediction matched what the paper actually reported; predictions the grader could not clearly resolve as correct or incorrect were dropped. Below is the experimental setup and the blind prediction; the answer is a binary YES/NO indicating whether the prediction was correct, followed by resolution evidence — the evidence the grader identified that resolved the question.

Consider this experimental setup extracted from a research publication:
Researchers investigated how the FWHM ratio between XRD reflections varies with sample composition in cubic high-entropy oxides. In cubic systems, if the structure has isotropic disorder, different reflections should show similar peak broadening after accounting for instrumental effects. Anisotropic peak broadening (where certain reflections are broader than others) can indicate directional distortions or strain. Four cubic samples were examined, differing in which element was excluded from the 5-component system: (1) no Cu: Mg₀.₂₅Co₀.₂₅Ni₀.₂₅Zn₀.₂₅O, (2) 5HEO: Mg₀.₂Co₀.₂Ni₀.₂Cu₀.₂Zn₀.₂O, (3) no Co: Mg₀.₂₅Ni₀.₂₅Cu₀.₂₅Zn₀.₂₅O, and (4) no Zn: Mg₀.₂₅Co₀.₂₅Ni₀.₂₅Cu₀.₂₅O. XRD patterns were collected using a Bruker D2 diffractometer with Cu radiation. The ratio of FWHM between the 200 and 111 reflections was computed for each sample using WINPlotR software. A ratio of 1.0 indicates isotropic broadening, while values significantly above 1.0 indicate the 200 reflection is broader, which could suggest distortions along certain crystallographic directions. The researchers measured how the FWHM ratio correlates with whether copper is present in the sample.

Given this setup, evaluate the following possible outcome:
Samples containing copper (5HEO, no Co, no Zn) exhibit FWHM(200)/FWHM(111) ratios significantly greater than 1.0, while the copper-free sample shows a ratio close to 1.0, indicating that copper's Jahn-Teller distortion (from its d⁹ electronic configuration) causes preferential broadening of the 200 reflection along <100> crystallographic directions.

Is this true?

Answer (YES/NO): NO